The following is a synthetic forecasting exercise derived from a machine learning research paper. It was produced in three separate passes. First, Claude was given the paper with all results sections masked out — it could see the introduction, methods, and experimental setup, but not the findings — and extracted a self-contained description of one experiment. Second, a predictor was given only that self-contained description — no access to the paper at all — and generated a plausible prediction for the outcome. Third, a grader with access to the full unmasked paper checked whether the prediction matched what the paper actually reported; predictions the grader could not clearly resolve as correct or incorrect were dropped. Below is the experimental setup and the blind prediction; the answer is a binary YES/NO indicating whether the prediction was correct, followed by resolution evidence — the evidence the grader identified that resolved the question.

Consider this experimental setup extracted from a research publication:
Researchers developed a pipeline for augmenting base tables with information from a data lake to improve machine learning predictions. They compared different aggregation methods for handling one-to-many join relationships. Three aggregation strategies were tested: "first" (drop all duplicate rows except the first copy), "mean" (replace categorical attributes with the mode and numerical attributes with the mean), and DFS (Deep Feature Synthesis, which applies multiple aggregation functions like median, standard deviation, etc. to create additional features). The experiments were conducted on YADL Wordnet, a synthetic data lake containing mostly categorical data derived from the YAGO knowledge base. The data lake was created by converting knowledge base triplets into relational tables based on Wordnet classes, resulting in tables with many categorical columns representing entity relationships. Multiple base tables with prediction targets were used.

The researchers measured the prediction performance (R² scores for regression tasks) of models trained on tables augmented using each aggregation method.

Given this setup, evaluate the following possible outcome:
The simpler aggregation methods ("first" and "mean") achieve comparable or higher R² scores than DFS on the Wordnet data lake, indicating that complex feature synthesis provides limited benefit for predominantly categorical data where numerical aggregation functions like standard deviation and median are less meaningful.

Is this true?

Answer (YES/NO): YES